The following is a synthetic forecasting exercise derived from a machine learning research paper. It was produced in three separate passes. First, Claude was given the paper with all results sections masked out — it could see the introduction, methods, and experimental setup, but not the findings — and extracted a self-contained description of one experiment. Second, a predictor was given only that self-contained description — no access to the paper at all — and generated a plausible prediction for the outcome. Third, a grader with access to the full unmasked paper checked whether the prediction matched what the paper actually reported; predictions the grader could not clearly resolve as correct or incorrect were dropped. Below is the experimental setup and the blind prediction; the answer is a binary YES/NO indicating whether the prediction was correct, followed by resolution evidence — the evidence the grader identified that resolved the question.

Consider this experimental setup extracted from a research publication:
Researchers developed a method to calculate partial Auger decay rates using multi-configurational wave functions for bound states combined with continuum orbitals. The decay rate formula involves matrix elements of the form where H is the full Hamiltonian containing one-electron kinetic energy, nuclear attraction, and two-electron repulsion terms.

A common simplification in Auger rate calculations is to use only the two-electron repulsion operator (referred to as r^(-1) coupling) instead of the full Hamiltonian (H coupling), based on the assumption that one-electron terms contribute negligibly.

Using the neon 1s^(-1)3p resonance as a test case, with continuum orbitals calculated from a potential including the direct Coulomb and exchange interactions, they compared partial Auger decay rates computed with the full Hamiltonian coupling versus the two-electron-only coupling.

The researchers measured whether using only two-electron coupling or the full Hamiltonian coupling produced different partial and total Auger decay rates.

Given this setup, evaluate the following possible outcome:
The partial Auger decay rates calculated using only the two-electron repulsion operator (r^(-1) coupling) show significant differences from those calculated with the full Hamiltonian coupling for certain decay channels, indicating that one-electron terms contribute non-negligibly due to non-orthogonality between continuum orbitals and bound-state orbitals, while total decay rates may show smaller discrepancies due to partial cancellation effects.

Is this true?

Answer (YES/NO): NO